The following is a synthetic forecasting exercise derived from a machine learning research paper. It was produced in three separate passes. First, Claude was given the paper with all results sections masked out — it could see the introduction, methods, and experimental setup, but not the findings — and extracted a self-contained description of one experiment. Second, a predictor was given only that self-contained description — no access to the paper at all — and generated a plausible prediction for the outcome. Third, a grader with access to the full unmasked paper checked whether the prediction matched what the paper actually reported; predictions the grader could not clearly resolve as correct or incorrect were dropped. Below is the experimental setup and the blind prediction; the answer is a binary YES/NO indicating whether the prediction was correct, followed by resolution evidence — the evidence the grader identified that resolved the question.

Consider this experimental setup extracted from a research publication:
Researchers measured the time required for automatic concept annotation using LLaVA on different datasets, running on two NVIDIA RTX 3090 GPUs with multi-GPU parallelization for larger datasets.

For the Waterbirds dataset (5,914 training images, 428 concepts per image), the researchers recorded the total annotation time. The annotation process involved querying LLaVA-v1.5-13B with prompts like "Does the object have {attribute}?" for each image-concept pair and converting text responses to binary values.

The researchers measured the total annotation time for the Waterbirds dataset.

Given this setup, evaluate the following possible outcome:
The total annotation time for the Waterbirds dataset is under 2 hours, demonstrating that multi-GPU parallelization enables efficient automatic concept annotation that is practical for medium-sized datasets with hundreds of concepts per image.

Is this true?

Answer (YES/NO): NO